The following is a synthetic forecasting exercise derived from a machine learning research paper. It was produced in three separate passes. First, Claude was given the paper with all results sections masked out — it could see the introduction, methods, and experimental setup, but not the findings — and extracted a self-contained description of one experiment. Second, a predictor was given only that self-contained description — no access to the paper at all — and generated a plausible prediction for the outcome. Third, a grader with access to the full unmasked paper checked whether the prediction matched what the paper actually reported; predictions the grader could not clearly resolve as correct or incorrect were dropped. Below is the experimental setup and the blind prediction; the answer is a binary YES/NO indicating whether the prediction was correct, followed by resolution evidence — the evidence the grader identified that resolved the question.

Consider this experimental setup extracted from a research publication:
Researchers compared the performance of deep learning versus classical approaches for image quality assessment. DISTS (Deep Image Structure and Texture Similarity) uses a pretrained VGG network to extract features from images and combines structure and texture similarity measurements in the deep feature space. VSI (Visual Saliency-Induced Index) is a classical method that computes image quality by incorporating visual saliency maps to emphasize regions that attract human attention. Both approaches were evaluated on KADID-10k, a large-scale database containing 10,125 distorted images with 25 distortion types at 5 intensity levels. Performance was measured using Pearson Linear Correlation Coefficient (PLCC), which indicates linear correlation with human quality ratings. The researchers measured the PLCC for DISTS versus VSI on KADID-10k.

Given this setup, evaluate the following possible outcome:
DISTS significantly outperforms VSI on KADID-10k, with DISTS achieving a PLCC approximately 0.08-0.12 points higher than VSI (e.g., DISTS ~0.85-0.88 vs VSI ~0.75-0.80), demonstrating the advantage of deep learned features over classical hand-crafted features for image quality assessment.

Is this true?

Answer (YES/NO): NO